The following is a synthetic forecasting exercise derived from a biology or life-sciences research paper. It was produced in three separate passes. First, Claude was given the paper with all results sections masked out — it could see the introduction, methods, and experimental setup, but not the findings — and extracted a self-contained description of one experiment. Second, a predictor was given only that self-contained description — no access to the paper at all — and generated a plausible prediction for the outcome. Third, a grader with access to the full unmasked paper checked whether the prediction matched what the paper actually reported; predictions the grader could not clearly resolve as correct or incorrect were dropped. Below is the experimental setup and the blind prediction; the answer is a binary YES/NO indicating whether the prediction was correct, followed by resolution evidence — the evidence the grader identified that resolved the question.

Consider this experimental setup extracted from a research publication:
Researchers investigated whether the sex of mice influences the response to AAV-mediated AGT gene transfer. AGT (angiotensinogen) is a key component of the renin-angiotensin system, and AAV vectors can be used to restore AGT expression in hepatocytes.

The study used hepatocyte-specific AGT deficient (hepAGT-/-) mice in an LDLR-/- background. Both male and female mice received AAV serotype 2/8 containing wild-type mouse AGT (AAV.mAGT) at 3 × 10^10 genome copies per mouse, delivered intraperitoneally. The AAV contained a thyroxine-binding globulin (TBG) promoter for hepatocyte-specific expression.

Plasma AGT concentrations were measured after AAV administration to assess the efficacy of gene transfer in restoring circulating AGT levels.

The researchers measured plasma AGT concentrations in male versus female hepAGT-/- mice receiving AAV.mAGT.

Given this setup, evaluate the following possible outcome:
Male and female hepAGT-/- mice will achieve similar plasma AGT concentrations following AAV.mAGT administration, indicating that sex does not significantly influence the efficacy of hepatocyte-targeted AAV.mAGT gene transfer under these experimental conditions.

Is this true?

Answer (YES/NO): NO